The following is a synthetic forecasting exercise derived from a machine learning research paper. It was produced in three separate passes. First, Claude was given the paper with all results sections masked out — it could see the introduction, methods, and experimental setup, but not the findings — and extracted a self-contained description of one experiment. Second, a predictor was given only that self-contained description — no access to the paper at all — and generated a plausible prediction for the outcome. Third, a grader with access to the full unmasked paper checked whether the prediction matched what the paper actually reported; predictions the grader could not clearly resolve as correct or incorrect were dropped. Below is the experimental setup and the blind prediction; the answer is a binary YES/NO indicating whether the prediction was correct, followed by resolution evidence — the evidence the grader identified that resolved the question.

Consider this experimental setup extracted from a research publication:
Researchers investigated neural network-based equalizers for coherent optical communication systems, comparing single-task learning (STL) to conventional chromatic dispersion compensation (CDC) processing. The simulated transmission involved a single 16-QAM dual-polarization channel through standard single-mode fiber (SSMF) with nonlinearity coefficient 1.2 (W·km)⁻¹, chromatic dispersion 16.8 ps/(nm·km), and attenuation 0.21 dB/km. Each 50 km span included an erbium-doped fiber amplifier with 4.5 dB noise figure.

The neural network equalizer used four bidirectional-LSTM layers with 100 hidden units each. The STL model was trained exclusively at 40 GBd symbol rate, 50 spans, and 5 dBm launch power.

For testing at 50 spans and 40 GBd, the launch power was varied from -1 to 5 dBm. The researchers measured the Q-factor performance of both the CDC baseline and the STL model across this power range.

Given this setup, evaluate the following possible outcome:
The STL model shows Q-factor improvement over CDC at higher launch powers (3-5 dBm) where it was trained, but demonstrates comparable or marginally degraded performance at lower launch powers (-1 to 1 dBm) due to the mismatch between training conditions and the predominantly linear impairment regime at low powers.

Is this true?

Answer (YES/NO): NO